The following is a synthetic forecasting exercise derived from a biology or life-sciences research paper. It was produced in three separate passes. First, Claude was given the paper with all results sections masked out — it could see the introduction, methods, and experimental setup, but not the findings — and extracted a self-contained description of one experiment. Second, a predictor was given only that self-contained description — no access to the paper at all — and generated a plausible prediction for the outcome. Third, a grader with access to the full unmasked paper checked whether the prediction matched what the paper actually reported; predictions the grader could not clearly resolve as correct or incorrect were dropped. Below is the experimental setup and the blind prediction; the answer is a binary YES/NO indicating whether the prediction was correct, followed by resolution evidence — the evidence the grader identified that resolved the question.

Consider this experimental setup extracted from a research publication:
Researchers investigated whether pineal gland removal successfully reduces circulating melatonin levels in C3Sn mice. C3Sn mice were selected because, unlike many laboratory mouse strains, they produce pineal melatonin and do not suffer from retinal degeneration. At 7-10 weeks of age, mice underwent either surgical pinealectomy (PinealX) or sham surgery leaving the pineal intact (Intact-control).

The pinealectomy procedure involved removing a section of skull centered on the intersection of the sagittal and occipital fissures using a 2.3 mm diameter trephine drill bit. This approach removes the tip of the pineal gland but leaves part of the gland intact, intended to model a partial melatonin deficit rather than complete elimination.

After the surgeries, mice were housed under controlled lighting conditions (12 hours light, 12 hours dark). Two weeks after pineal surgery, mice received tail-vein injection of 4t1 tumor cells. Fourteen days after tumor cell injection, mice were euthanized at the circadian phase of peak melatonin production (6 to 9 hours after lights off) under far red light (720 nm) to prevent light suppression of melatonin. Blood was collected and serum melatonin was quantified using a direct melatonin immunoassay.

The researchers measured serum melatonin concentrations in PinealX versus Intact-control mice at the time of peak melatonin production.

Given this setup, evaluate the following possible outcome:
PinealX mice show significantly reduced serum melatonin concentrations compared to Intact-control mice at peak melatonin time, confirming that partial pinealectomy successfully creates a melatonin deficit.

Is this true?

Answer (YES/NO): YES